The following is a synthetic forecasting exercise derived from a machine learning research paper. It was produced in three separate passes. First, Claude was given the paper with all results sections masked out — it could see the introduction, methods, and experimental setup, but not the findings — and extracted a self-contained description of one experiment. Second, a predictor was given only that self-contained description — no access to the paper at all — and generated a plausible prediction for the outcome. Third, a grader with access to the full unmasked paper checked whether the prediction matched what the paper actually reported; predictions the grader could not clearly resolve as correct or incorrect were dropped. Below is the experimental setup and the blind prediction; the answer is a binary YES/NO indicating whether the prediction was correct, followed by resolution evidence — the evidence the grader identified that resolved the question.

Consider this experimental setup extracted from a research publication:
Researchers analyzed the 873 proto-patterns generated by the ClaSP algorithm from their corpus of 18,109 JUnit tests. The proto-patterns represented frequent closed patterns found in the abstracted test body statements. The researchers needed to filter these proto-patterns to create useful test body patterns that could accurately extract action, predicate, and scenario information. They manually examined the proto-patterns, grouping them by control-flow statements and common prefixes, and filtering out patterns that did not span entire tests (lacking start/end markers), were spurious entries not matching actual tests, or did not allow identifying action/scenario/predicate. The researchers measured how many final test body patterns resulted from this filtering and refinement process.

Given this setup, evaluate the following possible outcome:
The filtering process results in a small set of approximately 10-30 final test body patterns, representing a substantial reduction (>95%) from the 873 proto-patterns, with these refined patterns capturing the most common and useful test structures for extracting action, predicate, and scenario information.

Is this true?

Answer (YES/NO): YES